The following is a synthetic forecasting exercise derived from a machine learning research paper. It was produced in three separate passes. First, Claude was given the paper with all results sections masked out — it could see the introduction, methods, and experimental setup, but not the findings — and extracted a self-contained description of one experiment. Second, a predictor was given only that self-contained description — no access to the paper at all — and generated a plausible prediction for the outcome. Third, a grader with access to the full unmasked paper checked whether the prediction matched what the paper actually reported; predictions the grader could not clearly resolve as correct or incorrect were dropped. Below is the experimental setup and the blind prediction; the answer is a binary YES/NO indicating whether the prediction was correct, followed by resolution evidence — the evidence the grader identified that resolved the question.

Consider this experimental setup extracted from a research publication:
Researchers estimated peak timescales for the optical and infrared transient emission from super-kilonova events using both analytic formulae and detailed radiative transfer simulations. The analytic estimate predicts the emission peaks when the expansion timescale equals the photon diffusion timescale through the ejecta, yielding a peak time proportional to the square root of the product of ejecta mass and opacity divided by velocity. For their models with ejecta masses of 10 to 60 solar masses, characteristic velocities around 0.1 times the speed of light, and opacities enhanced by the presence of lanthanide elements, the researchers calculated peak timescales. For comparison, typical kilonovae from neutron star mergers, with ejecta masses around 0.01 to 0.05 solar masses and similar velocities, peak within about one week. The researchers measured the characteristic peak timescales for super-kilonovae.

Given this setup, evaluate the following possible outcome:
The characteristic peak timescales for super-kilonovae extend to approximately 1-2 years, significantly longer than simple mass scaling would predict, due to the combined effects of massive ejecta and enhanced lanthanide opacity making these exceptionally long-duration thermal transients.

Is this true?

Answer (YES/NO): NO